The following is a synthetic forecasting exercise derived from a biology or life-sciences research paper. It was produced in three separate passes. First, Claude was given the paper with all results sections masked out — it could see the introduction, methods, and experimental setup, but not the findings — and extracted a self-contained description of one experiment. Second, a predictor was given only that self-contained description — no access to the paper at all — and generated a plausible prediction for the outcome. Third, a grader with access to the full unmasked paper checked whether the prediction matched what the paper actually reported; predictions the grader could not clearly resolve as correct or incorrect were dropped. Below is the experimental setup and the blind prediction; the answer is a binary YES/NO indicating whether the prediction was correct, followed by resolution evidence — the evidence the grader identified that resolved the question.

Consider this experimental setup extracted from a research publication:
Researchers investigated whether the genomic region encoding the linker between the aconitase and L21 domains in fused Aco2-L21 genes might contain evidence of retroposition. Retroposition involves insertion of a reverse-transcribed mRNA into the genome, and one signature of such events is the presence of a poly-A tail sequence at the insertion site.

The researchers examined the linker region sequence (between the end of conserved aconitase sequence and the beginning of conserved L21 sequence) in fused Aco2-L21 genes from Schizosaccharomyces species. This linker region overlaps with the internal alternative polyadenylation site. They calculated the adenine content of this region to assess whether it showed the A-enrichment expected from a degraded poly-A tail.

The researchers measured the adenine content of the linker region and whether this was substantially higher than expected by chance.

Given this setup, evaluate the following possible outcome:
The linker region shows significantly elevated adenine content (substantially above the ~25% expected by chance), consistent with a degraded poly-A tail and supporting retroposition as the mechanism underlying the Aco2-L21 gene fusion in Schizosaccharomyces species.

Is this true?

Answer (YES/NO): NO